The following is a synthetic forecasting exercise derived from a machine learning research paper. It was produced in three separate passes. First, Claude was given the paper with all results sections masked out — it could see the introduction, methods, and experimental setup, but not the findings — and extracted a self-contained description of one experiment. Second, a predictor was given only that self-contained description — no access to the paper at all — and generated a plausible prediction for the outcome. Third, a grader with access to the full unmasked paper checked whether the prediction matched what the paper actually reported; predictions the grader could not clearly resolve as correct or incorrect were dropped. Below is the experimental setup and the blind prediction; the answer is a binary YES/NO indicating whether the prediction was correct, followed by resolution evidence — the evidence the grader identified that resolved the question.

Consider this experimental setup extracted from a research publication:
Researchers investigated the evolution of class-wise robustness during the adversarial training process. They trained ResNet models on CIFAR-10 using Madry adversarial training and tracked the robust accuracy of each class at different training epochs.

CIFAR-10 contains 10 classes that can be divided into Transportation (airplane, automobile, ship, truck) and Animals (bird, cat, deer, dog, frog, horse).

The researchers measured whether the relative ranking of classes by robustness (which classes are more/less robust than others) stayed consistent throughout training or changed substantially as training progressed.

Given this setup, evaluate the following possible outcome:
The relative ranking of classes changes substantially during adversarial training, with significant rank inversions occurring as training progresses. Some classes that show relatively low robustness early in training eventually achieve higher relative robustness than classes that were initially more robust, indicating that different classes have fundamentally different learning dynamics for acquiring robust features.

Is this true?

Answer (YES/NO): NO